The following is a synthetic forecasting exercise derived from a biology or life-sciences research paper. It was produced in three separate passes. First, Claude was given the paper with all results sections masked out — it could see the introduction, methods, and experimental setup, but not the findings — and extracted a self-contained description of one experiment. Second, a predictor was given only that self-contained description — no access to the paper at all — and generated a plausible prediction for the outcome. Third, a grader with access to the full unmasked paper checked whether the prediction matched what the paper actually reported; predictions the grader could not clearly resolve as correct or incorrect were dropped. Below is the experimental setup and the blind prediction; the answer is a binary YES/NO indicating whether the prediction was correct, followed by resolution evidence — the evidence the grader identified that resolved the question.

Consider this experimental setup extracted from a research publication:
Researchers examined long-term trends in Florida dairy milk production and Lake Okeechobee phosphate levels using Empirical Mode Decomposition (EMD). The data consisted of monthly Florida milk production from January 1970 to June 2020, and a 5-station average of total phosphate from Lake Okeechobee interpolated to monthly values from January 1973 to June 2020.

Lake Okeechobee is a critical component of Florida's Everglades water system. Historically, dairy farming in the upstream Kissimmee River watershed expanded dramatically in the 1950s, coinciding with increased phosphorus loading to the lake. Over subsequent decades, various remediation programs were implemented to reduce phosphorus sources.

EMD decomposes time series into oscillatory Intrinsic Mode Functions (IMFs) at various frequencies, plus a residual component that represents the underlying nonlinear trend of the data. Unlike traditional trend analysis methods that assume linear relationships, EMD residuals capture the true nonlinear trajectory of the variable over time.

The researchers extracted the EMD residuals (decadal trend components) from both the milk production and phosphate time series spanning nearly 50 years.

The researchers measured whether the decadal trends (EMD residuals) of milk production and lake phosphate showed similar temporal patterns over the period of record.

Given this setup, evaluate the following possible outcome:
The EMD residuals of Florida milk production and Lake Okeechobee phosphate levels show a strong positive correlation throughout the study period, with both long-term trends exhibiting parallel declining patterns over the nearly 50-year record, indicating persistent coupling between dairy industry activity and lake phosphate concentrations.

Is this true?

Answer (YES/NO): NO